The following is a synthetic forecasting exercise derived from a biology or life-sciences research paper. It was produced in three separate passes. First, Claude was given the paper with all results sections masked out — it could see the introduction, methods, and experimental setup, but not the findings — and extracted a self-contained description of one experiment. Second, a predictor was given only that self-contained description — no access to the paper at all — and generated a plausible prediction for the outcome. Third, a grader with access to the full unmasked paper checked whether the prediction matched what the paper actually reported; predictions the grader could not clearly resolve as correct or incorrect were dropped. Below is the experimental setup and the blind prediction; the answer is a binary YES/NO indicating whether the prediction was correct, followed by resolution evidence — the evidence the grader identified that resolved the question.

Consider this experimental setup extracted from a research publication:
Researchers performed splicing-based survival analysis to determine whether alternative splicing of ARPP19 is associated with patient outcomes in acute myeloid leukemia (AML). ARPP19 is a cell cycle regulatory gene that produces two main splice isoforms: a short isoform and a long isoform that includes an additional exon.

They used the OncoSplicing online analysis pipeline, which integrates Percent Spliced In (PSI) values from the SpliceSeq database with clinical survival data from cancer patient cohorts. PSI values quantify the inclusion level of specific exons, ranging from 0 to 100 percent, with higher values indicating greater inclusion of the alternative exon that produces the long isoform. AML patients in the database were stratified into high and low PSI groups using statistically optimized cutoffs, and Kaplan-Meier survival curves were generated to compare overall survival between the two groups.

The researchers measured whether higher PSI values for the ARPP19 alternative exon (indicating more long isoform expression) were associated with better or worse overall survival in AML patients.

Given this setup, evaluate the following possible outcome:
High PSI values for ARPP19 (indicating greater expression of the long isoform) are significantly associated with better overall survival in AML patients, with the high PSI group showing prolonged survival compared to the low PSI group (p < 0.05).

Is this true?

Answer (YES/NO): NO